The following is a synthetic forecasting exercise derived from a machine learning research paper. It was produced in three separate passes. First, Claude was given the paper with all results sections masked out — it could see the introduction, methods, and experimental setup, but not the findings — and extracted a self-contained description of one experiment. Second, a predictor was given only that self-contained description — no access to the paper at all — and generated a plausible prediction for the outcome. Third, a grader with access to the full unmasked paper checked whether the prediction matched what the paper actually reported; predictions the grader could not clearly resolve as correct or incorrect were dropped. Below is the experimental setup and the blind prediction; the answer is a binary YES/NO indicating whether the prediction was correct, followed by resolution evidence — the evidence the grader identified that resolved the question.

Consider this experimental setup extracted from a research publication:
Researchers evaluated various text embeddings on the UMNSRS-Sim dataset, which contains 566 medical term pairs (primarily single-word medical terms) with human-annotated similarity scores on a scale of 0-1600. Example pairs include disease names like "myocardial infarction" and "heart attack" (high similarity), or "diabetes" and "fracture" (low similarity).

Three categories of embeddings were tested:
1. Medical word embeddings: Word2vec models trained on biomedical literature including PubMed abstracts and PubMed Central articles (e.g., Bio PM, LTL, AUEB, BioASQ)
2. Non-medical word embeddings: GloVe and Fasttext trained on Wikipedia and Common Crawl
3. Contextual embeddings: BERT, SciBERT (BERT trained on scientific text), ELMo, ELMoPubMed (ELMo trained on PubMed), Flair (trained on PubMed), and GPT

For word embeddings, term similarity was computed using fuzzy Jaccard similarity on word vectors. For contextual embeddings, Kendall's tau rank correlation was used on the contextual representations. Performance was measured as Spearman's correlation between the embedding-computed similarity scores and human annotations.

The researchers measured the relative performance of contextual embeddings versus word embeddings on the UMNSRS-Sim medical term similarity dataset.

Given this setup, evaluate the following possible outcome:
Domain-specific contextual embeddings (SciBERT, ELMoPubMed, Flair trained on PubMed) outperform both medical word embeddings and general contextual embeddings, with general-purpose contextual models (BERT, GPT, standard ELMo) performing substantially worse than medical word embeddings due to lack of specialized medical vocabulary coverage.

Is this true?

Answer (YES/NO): NO